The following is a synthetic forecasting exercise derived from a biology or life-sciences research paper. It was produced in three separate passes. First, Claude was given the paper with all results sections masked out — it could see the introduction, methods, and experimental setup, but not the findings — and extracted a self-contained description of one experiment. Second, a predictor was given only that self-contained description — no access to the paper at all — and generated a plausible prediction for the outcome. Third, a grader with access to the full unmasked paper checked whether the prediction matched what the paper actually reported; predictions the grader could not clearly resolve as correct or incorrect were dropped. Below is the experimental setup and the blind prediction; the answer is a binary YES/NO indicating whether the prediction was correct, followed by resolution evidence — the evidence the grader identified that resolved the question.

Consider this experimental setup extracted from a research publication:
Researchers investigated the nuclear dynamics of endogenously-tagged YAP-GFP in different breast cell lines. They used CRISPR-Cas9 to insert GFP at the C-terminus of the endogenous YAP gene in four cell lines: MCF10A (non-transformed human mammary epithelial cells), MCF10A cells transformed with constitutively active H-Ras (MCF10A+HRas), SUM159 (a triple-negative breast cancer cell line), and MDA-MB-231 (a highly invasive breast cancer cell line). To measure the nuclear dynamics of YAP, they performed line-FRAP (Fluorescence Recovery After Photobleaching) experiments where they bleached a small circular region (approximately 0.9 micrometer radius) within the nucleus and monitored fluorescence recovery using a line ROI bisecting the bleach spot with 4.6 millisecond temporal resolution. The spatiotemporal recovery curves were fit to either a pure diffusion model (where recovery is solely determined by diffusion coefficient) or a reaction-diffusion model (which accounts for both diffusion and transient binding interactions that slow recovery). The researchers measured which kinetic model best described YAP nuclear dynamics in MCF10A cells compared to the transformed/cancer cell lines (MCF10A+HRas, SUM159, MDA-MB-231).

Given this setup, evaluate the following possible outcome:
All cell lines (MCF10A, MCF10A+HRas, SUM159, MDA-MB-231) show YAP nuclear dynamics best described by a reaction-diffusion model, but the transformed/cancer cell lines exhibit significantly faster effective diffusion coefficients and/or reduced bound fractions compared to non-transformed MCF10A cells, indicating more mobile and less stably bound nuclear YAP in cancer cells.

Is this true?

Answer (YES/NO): NO